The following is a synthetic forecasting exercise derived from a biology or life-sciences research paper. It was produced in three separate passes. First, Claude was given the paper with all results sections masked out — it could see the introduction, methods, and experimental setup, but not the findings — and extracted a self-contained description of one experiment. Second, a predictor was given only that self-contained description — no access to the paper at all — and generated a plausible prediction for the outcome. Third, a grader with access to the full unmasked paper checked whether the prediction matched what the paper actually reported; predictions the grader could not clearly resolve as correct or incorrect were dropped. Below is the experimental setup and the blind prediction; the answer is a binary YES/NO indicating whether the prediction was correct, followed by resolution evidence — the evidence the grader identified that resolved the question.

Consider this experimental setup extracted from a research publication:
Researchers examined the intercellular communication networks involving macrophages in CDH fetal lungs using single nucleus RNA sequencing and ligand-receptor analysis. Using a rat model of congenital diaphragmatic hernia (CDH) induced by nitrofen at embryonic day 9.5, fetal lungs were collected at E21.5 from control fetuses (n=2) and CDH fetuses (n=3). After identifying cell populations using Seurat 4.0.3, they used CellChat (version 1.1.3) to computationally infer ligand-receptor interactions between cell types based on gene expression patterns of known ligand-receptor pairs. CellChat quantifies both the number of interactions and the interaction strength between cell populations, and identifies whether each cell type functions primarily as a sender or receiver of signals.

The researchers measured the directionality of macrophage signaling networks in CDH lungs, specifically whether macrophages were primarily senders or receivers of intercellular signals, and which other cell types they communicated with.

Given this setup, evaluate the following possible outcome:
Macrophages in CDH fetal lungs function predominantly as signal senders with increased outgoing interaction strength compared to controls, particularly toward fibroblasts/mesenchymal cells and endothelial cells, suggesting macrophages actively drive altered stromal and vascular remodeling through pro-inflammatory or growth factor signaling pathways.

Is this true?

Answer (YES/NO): NO